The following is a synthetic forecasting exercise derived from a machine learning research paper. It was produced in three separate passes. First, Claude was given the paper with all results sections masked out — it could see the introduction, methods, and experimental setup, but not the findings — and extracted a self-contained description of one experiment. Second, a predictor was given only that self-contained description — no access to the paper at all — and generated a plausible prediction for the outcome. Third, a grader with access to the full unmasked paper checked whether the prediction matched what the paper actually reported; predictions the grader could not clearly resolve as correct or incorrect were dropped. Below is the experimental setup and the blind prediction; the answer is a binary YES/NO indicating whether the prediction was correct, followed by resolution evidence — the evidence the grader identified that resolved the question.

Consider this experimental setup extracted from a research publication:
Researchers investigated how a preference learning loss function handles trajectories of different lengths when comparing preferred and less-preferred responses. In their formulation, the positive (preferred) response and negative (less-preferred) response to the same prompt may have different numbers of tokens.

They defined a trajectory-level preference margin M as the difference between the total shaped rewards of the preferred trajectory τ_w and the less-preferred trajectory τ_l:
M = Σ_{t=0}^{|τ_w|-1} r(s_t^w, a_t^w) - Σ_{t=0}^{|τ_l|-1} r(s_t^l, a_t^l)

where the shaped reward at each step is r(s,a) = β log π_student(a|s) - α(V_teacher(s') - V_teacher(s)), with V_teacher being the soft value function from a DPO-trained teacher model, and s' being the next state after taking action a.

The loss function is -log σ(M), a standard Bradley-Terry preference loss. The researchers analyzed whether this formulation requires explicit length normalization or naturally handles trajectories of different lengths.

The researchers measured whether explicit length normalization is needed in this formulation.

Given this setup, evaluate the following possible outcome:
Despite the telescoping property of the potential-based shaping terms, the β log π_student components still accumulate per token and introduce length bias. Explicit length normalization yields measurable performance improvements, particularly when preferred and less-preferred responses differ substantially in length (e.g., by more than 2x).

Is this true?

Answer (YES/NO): NO